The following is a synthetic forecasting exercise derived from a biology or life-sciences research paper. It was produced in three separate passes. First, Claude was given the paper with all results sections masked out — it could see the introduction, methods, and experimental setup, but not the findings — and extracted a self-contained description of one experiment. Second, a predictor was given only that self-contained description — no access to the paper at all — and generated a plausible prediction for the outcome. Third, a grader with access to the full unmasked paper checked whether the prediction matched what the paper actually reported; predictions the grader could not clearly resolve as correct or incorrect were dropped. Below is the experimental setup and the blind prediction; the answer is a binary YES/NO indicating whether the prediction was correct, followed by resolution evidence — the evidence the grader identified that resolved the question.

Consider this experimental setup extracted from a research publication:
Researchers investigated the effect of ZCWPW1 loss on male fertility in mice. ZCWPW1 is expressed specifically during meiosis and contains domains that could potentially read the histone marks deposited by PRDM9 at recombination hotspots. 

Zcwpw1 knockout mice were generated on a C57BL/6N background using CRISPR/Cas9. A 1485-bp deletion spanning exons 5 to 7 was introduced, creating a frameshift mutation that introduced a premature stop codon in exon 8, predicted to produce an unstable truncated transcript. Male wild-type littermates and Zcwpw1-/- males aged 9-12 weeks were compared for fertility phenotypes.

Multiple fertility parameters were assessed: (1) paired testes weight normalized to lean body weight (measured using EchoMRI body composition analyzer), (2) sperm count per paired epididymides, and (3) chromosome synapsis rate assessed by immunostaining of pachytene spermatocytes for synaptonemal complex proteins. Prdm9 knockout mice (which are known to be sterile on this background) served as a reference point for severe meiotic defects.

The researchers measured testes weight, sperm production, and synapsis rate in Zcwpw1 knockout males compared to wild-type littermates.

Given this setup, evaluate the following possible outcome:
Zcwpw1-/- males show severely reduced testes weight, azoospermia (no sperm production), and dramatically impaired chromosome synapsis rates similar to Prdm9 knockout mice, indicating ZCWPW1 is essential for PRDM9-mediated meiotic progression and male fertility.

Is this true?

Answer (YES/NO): YES